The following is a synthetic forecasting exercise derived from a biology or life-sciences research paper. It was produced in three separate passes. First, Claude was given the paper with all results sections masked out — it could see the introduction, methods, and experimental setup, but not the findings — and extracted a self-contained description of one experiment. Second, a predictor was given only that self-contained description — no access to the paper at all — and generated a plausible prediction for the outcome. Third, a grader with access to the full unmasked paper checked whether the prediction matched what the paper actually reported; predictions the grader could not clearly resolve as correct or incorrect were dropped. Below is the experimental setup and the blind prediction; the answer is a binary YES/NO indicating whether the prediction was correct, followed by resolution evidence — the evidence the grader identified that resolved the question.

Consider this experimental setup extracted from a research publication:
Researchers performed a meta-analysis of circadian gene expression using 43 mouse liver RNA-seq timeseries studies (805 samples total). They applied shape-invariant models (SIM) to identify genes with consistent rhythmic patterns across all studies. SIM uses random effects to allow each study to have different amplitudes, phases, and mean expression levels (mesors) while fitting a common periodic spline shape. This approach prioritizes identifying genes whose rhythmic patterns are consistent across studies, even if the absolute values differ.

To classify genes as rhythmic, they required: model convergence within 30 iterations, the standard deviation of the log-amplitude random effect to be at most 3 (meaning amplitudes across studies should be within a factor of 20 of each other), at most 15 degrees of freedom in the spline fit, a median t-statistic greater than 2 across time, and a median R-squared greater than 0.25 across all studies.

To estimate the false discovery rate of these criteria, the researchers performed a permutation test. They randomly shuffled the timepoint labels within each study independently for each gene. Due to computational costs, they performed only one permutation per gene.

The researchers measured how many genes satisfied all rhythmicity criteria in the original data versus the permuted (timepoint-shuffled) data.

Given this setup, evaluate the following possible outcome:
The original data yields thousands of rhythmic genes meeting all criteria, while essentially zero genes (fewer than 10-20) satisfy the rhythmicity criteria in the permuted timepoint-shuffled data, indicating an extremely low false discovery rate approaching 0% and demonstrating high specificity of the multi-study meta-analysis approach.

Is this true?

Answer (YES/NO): NO